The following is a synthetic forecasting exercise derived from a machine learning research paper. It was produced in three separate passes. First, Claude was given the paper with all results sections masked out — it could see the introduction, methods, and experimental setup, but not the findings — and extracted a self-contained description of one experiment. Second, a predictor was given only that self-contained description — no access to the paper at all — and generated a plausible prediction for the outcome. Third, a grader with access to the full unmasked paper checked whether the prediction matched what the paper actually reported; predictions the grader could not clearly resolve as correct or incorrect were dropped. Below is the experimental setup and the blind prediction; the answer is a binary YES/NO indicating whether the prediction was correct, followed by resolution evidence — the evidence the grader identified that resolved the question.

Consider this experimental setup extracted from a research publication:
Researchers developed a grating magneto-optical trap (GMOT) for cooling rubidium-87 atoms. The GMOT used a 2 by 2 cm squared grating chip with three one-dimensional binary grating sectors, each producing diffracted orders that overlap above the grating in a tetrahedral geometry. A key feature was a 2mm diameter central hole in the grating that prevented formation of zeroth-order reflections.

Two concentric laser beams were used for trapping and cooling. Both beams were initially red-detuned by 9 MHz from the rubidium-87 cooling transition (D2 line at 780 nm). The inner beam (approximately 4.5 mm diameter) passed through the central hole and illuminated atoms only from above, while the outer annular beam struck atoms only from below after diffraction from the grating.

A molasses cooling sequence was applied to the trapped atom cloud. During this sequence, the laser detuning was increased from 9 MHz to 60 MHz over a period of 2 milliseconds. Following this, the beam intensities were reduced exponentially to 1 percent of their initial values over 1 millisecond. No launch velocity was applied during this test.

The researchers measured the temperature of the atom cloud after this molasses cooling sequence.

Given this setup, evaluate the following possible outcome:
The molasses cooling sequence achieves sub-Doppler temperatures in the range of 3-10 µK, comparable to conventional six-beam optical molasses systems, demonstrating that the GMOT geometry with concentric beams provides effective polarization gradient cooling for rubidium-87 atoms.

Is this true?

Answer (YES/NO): YES